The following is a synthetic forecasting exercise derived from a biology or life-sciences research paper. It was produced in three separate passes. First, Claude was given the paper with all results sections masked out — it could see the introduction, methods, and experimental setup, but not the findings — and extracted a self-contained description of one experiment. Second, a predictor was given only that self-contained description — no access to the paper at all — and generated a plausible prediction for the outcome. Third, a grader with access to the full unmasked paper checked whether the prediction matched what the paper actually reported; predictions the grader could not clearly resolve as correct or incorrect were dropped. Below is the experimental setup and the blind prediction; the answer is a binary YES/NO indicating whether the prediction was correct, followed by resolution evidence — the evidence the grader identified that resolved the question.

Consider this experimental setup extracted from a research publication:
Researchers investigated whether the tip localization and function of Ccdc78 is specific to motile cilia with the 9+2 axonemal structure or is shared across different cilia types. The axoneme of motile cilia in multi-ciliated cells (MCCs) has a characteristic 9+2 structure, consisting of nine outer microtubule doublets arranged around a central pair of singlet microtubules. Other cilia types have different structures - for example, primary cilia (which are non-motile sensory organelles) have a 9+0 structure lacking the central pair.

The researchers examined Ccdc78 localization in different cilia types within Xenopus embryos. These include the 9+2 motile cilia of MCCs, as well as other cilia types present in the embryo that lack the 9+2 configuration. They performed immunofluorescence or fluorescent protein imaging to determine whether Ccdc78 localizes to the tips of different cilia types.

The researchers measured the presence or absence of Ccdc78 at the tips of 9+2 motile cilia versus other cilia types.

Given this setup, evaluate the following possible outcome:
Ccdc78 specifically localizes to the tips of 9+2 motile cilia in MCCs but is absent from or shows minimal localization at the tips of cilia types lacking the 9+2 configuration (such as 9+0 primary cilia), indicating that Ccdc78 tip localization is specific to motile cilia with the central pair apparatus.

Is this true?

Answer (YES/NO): YES